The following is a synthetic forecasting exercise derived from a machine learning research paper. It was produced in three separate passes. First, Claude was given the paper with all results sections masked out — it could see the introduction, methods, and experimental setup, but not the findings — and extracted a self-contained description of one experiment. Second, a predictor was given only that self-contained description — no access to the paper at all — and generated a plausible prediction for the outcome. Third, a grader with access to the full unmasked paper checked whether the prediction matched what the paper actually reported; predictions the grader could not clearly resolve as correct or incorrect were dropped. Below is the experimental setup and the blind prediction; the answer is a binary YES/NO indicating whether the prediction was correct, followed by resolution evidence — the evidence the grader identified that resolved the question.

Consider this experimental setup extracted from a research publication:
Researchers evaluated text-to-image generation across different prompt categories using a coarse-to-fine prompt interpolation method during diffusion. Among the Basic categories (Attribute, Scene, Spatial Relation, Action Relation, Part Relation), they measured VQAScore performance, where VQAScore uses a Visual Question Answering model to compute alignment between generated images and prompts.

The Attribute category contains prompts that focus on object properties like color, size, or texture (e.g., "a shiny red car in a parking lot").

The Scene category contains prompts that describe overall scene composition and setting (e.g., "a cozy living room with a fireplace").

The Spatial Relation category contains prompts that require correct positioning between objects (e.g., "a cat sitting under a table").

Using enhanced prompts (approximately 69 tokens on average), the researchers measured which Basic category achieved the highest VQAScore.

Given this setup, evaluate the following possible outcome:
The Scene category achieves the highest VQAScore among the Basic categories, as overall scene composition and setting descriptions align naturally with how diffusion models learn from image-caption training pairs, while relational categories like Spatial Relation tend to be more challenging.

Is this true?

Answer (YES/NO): YES